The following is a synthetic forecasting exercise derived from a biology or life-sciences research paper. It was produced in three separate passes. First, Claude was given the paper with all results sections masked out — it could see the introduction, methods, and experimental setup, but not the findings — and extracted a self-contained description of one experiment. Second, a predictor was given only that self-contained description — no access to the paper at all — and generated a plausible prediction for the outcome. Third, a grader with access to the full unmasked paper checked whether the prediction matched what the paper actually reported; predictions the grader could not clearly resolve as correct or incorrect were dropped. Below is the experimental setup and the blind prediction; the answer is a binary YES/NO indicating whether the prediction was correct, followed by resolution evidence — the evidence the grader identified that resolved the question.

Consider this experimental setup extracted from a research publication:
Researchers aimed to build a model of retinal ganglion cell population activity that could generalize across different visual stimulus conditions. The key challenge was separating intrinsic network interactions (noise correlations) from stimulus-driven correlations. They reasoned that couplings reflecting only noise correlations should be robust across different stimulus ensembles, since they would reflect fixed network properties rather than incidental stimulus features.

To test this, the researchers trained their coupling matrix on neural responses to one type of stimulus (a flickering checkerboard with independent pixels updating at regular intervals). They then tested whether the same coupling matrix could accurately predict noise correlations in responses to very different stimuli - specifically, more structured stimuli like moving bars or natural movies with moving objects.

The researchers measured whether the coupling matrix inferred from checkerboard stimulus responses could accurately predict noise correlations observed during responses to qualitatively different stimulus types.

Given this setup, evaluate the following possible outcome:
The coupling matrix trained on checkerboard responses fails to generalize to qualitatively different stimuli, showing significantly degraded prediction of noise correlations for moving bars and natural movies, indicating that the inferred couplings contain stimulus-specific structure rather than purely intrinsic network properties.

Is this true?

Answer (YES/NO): NO